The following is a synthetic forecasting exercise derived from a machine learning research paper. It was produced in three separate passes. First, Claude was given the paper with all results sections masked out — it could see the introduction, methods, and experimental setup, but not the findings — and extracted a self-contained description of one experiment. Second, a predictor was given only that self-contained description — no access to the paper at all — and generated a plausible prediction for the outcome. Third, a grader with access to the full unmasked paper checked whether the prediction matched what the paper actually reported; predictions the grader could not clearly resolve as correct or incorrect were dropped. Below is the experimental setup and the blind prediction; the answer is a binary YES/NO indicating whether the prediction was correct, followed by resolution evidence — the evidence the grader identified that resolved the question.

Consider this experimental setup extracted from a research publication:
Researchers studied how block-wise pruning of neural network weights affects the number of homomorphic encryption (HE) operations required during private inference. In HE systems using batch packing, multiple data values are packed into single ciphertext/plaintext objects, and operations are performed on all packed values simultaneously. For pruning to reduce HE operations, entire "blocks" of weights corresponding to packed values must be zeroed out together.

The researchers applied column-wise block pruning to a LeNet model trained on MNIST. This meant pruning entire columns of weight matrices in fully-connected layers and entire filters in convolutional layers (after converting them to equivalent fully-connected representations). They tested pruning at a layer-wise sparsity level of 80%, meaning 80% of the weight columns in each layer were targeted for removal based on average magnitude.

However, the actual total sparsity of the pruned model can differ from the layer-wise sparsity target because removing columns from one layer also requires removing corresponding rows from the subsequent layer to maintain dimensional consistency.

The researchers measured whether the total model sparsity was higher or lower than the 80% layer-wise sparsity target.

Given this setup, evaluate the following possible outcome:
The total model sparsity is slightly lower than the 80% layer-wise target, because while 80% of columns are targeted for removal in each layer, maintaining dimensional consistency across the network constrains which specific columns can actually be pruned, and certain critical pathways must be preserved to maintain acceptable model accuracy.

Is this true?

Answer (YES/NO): NO